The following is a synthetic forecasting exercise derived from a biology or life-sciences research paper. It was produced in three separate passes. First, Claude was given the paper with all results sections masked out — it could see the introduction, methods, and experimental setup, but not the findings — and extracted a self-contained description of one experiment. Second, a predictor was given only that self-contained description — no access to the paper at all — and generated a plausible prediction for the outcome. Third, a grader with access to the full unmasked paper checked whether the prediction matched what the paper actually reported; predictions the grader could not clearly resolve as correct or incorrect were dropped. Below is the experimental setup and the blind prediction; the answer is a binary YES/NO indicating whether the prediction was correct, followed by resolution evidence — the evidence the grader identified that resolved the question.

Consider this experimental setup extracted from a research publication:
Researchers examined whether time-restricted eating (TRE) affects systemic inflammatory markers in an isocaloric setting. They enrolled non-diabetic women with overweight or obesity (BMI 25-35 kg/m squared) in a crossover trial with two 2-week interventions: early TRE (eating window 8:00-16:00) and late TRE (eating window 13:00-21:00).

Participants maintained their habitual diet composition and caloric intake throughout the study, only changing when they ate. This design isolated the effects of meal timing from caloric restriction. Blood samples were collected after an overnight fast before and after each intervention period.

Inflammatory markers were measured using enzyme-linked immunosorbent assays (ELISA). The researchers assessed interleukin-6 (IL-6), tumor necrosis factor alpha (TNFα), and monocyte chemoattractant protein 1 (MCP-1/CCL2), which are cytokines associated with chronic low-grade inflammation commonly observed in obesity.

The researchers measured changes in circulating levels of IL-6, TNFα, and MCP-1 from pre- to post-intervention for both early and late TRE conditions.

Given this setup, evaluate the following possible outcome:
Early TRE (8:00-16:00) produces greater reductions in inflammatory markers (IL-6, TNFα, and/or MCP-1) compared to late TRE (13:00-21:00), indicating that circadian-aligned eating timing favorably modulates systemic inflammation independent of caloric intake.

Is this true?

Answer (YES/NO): NO